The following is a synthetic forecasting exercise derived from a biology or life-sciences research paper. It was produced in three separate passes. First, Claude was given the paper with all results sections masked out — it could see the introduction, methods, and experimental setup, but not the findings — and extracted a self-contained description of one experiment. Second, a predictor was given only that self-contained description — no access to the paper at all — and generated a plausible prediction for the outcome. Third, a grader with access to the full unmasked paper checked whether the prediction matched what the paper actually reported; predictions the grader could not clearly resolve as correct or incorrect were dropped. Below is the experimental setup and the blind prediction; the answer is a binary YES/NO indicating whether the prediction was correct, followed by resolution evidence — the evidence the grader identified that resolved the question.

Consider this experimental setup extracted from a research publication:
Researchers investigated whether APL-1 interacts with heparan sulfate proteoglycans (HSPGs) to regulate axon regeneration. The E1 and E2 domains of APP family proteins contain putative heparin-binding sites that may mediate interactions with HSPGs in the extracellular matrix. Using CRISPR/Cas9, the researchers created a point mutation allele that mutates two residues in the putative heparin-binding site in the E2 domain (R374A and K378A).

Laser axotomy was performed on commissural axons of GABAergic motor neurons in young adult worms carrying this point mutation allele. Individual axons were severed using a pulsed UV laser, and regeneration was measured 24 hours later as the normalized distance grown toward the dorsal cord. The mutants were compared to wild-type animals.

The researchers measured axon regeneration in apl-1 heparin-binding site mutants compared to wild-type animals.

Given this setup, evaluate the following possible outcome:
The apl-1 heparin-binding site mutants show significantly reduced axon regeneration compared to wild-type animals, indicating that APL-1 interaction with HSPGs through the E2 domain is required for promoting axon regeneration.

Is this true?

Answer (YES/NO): NO